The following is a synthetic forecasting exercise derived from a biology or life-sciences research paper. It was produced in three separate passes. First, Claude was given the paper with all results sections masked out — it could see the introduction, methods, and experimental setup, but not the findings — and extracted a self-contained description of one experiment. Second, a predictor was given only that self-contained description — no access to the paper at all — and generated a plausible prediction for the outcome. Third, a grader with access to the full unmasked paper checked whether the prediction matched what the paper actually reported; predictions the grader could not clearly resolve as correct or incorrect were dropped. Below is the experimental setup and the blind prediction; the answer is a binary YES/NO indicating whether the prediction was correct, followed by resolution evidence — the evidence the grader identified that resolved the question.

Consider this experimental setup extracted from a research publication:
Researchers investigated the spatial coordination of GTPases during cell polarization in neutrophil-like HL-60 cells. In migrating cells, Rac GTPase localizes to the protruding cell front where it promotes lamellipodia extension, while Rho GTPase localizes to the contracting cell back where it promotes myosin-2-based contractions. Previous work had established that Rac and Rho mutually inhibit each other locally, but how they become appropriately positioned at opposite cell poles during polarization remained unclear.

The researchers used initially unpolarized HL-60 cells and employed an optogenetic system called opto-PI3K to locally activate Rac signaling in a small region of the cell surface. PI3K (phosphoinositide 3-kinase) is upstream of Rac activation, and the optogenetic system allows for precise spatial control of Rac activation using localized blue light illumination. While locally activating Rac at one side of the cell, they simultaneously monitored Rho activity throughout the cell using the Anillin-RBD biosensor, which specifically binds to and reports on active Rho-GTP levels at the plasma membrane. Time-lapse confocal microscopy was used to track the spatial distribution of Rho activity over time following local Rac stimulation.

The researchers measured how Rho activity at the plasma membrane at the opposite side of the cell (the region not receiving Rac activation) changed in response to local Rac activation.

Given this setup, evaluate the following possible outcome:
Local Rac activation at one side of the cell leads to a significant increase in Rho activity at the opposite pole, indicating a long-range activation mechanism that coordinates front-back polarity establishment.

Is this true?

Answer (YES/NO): YES